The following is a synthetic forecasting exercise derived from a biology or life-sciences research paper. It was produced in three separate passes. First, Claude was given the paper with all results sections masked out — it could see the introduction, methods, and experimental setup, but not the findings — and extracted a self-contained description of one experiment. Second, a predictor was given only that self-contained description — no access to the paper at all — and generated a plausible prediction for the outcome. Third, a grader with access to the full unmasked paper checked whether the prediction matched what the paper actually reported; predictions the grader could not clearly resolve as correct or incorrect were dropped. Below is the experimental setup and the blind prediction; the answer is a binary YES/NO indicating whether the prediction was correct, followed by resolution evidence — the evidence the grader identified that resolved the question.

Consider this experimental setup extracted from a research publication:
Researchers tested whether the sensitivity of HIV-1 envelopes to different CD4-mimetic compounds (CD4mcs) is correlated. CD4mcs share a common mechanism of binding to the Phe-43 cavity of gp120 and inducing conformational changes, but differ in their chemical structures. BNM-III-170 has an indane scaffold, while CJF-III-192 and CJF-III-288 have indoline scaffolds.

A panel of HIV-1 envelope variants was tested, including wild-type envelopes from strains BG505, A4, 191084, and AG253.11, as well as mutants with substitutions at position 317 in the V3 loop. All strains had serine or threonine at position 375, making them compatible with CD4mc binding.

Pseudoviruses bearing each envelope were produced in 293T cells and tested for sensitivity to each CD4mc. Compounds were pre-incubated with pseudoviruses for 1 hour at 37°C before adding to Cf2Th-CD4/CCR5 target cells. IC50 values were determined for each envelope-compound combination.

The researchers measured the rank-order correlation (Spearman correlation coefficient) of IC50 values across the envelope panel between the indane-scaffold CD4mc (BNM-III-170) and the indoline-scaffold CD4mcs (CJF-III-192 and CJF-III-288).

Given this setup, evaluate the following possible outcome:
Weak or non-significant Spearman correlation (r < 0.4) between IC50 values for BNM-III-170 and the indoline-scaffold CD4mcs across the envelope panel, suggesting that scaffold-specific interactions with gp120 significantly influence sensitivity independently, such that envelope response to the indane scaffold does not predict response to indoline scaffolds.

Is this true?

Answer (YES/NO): NO